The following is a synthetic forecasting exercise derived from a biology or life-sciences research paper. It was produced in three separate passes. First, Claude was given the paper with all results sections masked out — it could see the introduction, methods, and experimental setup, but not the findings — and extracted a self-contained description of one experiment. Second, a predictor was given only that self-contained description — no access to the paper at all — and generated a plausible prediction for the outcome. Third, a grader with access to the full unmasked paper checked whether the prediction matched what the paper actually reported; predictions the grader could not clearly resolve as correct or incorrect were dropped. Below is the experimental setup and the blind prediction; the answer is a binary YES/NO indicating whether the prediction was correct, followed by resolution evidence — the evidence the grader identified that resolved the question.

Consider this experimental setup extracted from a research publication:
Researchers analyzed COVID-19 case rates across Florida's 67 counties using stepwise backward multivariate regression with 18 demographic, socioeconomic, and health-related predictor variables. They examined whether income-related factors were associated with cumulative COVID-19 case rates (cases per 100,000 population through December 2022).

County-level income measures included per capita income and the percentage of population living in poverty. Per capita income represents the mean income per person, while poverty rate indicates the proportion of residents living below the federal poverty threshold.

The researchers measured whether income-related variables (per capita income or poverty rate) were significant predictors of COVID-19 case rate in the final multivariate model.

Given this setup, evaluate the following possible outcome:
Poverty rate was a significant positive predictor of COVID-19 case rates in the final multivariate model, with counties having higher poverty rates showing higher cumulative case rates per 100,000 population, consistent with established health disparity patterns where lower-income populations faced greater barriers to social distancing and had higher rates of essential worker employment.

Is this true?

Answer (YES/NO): NO